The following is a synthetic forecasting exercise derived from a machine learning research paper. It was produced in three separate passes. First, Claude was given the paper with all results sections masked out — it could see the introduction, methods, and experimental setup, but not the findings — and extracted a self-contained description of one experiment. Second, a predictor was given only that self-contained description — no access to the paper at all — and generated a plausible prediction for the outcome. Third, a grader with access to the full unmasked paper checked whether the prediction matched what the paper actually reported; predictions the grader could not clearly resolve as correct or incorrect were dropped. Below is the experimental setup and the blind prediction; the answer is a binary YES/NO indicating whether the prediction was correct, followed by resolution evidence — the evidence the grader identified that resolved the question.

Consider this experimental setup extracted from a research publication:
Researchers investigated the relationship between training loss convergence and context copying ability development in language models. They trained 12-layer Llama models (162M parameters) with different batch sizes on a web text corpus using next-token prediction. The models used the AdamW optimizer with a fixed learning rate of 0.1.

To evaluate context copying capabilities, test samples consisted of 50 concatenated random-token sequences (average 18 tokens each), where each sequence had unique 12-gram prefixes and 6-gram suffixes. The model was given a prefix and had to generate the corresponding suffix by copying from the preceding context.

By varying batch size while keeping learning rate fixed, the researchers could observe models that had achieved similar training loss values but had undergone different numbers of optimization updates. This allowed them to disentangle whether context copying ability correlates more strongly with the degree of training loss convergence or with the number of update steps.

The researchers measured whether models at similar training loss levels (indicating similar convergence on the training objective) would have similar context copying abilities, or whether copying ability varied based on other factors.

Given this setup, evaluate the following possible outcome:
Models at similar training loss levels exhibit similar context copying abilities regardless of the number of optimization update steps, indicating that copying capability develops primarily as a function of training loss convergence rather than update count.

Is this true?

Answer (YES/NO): NO